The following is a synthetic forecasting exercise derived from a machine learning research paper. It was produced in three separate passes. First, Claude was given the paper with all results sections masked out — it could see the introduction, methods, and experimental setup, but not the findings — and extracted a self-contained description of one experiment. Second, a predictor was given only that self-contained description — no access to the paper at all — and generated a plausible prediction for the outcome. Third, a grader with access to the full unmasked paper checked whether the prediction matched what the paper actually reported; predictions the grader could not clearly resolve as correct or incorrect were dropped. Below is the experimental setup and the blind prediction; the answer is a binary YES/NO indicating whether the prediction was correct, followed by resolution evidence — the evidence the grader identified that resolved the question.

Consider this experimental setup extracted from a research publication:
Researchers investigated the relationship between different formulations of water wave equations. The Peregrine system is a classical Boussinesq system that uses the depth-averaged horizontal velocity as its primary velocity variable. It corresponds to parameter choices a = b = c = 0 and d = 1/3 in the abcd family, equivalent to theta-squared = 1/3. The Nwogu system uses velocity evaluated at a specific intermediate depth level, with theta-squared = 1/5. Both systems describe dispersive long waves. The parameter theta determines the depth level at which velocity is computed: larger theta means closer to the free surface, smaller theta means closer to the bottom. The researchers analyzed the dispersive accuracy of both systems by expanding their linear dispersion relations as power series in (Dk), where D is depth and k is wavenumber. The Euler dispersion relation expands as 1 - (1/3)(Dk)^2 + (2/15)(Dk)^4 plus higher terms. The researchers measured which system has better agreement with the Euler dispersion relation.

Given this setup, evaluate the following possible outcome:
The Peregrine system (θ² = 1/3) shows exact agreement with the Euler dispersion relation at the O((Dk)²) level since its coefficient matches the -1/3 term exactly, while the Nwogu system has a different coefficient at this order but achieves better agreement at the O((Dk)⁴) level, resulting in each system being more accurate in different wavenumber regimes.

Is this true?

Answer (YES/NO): NO